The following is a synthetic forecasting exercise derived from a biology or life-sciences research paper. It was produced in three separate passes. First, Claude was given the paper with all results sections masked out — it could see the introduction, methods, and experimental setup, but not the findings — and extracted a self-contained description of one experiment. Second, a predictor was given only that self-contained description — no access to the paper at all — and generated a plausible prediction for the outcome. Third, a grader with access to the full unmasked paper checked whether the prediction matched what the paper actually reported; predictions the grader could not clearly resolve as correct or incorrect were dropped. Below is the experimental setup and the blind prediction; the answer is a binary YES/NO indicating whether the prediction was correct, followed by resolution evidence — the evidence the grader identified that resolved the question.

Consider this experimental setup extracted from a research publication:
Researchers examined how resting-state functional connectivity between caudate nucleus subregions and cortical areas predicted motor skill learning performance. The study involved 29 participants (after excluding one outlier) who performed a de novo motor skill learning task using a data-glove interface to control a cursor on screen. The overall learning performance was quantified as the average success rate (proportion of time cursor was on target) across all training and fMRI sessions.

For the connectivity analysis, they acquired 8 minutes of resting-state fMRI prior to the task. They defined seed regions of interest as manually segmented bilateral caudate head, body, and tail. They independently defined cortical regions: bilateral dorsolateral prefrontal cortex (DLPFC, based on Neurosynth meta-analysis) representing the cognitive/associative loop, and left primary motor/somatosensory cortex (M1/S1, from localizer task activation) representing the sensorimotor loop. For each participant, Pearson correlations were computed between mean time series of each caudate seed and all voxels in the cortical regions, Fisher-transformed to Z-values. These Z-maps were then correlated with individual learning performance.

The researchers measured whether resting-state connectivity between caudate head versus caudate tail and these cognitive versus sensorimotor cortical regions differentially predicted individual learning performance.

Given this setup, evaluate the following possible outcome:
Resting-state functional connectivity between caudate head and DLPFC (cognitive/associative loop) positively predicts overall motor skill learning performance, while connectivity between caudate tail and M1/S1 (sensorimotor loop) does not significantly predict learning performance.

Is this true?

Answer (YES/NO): NO